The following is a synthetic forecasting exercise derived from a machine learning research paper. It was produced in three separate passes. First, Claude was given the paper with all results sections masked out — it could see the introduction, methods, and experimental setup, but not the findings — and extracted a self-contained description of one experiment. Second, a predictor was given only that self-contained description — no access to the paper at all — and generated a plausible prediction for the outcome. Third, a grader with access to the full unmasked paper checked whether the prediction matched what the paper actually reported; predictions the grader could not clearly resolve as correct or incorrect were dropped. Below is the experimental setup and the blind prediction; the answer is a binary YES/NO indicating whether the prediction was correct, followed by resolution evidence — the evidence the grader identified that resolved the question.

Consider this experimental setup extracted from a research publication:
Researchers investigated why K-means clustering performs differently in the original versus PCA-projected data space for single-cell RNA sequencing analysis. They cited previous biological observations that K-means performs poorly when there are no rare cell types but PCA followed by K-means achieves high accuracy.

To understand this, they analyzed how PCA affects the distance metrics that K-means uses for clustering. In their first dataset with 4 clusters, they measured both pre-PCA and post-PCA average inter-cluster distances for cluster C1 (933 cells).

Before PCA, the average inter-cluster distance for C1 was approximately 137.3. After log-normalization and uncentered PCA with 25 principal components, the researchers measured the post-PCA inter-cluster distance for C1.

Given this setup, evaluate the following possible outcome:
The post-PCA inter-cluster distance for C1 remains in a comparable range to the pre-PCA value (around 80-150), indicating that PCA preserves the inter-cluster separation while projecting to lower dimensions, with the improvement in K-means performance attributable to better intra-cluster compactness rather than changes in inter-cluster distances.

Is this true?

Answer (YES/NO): YES